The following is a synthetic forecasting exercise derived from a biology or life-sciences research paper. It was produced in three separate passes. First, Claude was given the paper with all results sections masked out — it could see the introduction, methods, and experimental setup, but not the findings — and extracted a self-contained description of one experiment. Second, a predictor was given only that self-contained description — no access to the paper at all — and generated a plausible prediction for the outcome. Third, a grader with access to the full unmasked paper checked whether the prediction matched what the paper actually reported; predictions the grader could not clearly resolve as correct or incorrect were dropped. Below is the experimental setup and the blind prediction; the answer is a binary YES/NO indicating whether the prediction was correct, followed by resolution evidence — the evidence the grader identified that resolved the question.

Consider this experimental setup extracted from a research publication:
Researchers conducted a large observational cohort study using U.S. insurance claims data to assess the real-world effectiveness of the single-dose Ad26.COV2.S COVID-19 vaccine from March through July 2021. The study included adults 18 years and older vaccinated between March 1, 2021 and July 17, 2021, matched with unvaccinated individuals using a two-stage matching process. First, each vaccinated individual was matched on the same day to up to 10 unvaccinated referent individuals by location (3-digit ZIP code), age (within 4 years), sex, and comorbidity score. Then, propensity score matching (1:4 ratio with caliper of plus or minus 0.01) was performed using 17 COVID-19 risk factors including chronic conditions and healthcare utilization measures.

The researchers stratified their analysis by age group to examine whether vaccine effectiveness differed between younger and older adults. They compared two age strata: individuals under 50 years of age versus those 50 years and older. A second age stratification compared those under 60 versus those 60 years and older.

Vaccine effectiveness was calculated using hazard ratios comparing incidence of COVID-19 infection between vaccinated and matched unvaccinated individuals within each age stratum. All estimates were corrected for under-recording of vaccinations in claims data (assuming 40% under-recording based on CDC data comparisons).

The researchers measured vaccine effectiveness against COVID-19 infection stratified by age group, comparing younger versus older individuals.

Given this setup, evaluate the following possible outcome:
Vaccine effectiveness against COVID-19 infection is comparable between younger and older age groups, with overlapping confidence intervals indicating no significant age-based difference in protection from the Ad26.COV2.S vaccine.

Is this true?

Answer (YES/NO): NO